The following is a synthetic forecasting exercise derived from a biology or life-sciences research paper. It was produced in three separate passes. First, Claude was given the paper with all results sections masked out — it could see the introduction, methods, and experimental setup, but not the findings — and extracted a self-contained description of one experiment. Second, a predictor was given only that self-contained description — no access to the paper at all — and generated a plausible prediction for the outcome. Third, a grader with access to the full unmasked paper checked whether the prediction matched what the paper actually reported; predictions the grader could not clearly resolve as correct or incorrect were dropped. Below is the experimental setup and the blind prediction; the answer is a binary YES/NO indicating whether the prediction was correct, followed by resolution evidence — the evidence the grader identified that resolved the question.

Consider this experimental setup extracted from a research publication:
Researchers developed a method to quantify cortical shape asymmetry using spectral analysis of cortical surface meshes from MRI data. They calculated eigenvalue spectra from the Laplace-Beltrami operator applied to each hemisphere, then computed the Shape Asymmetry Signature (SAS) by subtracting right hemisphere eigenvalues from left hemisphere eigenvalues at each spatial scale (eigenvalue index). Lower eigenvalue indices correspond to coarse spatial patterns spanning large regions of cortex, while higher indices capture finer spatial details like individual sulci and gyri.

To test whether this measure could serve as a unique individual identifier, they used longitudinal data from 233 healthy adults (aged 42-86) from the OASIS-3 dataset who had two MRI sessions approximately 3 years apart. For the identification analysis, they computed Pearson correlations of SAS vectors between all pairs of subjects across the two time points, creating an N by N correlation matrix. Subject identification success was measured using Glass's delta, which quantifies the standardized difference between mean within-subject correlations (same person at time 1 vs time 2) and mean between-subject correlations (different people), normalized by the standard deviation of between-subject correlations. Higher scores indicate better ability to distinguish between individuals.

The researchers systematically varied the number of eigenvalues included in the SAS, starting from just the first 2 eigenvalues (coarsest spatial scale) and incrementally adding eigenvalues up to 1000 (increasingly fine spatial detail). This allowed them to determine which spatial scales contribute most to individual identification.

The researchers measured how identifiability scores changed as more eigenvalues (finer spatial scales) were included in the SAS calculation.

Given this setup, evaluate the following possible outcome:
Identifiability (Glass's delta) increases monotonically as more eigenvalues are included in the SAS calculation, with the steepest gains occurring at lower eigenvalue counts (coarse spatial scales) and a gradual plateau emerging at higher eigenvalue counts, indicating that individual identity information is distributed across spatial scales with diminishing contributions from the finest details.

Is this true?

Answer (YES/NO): NO